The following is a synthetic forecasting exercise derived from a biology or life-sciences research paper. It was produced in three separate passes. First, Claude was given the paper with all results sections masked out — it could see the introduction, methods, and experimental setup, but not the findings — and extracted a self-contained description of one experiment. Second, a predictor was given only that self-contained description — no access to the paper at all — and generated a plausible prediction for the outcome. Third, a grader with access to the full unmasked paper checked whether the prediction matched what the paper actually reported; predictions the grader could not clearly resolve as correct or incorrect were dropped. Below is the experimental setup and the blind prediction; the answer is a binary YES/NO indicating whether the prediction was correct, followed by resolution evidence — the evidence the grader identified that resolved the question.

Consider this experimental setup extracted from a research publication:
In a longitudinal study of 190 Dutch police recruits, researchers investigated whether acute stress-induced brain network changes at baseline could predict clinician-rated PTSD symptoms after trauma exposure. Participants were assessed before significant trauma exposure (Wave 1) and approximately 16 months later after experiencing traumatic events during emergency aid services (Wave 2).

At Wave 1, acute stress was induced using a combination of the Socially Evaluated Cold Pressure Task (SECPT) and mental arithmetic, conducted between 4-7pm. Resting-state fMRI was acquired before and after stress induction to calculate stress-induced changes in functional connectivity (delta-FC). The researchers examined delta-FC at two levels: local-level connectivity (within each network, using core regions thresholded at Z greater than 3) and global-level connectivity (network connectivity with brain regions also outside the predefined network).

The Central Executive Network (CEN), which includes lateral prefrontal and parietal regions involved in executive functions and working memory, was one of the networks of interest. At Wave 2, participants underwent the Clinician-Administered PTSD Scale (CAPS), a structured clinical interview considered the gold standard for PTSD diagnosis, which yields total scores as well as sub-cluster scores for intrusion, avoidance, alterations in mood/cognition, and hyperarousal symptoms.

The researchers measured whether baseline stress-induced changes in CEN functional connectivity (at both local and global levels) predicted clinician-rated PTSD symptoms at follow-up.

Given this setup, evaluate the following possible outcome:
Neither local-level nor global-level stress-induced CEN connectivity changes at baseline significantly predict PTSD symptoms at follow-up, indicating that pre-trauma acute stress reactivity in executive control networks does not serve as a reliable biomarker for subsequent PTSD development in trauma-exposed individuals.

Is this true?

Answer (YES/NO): NO